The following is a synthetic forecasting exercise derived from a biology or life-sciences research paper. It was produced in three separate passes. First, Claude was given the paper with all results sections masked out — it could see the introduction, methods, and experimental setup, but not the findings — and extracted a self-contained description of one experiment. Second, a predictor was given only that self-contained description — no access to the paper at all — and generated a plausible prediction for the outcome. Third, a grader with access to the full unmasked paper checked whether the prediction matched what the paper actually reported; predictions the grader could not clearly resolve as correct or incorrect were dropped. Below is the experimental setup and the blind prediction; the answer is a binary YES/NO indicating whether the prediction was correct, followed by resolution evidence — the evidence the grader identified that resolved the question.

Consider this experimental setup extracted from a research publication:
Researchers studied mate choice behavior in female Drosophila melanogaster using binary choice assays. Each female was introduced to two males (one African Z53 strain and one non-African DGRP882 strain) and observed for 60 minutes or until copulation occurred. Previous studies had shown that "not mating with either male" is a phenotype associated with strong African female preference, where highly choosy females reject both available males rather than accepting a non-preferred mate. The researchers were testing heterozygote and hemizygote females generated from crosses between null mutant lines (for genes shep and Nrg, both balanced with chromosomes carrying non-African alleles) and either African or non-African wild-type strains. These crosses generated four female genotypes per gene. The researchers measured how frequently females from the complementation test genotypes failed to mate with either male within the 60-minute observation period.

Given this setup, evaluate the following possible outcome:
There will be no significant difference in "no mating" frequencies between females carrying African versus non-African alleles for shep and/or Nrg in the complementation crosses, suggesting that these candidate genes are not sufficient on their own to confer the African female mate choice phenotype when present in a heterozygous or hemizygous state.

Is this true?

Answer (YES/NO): NO